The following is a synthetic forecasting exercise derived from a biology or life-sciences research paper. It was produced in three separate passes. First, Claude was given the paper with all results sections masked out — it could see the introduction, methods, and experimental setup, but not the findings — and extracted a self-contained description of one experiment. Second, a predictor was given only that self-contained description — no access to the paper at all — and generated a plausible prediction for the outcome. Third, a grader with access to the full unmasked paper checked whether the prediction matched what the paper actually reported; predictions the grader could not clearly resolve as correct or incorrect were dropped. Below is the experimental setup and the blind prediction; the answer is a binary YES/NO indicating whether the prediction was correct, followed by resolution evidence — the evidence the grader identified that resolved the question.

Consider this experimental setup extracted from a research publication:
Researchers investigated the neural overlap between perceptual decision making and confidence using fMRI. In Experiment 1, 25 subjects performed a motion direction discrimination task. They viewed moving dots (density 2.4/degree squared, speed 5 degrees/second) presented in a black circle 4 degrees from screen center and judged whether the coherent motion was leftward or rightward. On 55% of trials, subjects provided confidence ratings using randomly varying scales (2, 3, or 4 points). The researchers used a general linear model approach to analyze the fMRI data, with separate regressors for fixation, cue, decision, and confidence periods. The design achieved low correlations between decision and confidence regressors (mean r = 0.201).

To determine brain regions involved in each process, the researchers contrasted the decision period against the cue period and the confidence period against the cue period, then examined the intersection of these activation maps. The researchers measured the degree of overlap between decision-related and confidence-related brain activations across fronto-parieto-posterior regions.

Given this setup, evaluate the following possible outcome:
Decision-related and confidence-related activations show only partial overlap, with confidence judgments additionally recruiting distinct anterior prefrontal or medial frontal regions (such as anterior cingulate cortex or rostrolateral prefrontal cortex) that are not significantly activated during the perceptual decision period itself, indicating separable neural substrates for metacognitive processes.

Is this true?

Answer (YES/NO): NO